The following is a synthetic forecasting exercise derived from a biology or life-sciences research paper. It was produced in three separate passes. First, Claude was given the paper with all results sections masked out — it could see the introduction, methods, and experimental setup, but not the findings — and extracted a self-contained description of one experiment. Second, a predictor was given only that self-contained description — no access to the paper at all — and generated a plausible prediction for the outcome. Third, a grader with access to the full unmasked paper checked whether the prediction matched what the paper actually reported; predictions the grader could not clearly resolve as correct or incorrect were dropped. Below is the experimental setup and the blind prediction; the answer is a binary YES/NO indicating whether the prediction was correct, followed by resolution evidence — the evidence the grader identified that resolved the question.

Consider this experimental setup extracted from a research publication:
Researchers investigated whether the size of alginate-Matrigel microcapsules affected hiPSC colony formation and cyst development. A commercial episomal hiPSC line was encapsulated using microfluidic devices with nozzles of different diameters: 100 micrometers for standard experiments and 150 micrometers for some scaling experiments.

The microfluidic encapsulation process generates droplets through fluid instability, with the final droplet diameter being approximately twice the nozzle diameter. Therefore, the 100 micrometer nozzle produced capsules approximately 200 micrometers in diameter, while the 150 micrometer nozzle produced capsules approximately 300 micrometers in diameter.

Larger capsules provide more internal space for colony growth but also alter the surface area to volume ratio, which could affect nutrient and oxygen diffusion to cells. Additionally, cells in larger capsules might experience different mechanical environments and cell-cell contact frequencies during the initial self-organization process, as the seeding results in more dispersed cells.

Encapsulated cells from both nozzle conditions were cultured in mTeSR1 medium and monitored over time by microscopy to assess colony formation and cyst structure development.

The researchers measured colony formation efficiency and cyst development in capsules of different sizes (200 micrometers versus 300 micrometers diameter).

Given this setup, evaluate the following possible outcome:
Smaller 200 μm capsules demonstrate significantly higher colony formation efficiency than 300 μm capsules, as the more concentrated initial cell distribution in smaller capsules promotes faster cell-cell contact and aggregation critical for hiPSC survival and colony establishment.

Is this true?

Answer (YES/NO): NO